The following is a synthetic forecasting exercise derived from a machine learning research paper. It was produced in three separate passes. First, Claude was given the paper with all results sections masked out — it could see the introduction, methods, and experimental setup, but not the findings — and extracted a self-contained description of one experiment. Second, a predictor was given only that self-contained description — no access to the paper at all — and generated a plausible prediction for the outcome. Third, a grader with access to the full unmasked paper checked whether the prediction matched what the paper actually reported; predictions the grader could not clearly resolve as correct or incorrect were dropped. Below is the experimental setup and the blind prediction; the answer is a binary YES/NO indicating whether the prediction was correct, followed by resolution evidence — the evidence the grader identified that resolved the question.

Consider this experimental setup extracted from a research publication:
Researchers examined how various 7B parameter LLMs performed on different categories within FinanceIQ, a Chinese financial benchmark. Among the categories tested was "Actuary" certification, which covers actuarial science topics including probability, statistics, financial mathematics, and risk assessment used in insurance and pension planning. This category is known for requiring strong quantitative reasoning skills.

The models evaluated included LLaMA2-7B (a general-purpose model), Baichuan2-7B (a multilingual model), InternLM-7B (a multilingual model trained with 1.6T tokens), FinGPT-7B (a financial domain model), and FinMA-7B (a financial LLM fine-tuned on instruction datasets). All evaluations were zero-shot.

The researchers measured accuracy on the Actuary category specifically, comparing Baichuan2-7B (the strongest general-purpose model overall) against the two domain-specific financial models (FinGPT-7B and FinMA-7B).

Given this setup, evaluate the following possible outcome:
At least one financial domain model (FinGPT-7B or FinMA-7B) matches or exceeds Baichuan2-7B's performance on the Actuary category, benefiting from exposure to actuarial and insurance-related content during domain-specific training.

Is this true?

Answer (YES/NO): NO